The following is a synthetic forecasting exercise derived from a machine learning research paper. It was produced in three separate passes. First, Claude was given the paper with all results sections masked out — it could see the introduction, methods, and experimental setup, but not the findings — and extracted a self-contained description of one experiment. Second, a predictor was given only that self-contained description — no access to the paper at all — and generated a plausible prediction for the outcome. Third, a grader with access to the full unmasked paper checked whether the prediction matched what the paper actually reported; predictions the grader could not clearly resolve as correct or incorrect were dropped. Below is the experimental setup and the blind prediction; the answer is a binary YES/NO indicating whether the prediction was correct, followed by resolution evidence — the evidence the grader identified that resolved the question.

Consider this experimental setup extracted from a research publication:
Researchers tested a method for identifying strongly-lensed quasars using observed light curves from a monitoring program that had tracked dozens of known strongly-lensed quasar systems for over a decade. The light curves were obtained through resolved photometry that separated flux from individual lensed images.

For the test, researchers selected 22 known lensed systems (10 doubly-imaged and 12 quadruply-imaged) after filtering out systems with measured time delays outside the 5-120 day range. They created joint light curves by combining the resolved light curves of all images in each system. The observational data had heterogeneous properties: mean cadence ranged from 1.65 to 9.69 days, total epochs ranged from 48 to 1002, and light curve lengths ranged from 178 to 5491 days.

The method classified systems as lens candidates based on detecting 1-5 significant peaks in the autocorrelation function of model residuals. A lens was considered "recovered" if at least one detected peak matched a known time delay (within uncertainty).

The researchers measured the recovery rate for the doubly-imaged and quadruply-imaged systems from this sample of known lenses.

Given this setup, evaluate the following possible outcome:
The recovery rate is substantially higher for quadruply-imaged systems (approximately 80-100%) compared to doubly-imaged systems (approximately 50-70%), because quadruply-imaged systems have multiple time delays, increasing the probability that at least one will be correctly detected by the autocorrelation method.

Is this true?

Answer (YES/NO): NO